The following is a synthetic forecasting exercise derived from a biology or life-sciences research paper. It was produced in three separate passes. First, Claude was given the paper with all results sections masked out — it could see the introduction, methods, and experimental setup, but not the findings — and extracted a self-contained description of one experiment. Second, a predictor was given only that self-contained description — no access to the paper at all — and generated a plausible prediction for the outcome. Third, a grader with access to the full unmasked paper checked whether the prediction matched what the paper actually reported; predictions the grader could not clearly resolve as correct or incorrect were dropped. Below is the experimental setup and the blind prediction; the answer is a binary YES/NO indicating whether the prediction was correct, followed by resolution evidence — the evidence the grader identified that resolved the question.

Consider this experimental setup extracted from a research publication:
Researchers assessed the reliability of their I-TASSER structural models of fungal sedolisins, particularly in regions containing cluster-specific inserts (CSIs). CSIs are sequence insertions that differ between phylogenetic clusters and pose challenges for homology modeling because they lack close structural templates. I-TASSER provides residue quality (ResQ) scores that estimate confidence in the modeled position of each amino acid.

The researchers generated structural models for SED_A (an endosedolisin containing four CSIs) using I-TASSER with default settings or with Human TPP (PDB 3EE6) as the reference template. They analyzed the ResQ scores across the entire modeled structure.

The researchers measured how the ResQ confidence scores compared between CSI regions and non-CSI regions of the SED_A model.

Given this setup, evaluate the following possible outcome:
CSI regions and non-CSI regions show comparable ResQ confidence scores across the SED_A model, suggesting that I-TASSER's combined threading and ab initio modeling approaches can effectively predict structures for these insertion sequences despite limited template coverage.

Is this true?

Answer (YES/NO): NO